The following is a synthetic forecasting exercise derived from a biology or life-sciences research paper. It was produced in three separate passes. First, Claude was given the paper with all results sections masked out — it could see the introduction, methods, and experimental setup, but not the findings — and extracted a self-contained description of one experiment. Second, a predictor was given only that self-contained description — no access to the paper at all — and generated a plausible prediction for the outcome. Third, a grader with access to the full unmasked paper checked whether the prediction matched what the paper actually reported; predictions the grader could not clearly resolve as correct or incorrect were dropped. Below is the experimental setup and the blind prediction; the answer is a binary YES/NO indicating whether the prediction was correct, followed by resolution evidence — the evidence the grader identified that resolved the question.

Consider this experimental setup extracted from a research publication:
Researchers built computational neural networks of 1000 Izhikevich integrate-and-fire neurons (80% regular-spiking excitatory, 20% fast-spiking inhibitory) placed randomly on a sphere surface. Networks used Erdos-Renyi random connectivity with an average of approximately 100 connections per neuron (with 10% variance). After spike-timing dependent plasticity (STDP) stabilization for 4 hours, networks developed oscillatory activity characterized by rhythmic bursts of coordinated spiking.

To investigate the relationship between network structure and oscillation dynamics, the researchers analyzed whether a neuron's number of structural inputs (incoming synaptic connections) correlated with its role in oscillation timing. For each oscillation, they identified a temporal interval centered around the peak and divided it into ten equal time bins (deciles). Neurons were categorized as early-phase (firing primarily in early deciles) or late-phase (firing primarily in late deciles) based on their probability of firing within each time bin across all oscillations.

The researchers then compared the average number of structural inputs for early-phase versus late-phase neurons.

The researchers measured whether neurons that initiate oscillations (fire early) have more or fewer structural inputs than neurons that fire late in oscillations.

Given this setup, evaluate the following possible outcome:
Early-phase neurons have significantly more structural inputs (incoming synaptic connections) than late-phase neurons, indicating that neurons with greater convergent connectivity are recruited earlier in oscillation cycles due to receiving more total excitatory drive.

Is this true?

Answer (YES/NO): NO